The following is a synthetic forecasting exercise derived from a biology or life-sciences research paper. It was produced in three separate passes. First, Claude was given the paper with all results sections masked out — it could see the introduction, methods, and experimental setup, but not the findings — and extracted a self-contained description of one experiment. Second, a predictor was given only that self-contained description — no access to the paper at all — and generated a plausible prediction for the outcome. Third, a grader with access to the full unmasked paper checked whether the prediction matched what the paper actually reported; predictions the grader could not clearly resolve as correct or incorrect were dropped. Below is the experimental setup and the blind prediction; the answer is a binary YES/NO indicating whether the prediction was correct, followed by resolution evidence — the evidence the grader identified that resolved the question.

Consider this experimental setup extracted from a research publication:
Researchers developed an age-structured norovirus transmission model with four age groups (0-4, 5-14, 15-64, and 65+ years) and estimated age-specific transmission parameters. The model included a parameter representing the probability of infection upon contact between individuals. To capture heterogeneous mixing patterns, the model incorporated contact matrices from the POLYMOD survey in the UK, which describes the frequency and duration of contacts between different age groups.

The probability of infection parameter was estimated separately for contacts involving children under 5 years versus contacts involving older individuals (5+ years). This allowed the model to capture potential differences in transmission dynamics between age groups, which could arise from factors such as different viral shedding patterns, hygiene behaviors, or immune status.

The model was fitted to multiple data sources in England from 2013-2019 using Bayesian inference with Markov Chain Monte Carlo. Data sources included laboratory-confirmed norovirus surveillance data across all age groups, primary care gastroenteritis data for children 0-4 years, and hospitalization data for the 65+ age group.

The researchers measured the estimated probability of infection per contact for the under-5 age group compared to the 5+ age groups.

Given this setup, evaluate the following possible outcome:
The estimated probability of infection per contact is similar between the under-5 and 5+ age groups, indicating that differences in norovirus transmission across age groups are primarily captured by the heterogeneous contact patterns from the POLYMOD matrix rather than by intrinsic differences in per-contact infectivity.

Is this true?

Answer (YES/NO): NO